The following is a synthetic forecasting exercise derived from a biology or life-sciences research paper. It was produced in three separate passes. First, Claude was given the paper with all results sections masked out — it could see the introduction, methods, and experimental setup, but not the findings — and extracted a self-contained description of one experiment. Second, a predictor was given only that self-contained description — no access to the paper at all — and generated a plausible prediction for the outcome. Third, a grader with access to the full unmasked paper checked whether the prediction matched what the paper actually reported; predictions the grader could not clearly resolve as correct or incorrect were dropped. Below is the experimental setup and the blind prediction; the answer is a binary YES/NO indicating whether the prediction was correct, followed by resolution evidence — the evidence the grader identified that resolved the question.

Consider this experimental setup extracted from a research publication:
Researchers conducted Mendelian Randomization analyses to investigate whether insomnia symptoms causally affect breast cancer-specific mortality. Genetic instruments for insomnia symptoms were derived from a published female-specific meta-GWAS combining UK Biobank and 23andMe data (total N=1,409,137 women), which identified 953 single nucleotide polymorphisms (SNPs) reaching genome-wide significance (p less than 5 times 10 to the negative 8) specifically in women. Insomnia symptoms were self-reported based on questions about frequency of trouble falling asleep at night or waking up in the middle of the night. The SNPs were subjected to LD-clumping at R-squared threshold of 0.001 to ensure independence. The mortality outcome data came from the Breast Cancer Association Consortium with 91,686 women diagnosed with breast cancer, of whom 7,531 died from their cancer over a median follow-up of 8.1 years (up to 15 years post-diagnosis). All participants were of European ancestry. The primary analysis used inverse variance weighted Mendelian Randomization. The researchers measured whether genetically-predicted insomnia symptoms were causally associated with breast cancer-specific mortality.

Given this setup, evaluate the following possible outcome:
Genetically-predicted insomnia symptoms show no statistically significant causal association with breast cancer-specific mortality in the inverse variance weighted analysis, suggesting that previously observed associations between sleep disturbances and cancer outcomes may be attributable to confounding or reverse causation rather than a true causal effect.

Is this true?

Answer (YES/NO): YES